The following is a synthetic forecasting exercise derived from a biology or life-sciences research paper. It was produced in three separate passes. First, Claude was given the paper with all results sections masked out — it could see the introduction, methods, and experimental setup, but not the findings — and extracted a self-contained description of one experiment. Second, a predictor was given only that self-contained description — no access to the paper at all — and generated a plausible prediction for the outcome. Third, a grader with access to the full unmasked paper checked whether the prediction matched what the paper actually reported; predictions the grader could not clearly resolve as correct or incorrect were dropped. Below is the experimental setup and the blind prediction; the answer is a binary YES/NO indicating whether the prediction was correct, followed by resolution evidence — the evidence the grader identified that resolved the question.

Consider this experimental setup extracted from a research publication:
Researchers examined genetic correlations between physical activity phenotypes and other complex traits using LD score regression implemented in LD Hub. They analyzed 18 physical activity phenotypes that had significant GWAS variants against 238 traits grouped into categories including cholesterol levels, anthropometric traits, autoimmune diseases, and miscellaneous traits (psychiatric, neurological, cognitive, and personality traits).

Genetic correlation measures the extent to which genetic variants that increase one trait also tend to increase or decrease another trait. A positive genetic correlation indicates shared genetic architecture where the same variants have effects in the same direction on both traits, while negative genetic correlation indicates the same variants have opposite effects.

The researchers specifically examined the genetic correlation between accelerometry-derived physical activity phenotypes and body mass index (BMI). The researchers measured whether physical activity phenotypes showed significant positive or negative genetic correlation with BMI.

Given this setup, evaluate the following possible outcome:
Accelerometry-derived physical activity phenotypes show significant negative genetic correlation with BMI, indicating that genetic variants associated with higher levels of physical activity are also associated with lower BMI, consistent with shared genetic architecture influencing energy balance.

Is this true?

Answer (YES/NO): YES